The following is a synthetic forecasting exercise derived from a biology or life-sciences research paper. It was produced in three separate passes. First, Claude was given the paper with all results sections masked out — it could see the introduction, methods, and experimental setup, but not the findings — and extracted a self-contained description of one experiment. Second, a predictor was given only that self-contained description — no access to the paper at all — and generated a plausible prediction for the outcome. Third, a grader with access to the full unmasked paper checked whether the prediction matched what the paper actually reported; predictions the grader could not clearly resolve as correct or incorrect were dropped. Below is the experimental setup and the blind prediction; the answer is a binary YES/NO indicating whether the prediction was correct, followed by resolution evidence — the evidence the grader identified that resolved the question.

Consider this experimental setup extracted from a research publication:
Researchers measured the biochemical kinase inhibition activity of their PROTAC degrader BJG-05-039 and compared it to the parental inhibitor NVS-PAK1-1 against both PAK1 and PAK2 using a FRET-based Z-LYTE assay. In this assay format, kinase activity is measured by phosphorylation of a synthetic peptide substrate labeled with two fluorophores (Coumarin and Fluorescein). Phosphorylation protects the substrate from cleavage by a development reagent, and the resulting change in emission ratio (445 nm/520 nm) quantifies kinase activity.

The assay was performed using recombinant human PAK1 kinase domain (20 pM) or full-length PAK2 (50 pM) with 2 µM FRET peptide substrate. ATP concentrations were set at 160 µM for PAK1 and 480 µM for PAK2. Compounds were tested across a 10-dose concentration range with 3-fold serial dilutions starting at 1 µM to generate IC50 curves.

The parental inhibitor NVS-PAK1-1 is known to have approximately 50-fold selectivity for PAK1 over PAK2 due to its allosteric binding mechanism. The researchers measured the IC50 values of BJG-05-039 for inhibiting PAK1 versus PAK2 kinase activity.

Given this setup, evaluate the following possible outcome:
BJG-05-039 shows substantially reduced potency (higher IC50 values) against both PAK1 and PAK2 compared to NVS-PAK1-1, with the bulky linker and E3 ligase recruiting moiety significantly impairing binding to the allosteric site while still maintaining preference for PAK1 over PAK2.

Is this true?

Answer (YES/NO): YES